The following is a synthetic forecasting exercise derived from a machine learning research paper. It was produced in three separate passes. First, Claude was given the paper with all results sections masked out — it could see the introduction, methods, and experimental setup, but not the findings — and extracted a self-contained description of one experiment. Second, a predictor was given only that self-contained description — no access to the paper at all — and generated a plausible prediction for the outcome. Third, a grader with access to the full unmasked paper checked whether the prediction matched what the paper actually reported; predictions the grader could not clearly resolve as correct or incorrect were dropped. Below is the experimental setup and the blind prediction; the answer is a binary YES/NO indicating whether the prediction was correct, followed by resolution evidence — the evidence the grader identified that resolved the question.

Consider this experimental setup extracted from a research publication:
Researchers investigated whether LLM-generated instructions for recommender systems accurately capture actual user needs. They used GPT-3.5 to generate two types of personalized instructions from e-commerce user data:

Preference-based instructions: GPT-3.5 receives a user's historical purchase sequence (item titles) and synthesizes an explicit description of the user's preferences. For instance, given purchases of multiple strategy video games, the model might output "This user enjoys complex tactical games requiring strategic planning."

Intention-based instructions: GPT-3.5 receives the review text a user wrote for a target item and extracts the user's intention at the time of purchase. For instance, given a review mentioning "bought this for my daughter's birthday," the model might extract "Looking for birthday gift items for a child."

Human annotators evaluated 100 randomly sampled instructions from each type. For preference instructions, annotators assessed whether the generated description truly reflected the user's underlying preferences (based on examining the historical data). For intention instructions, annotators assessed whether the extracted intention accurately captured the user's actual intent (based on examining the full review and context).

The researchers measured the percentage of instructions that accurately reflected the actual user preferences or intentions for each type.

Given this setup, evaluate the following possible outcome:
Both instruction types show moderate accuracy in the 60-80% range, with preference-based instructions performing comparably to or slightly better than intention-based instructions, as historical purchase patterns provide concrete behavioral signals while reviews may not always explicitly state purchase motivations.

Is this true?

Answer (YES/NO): NO